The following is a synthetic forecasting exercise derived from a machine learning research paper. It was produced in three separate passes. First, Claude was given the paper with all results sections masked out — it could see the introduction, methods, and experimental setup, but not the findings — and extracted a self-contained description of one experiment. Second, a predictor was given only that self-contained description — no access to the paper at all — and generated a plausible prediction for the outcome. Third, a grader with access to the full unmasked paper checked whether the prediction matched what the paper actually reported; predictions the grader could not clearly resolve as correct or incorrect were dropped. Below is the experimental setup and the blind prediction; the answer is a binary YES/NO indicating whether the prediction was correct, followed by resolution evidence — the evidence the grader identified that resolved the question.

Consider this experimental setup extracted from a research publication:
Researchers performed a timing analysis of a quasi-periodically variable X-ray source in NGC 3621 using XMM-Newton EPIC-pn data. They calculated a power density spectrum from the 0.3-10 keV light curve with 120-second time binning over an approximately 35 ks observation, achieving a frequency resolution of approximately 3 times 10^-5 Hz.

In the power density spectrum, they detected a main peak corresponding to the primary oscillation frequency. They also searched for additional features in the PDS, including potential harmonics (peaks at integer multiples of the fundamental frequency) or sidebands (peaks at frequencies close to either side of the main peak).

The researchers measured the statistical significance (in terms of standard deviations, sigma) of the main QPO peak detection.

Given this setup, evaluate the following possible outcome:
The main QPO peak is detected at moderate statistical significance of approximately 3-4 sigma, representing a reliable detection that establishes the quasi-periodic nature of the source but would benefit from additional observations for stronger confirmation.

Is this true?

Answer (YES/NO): NO